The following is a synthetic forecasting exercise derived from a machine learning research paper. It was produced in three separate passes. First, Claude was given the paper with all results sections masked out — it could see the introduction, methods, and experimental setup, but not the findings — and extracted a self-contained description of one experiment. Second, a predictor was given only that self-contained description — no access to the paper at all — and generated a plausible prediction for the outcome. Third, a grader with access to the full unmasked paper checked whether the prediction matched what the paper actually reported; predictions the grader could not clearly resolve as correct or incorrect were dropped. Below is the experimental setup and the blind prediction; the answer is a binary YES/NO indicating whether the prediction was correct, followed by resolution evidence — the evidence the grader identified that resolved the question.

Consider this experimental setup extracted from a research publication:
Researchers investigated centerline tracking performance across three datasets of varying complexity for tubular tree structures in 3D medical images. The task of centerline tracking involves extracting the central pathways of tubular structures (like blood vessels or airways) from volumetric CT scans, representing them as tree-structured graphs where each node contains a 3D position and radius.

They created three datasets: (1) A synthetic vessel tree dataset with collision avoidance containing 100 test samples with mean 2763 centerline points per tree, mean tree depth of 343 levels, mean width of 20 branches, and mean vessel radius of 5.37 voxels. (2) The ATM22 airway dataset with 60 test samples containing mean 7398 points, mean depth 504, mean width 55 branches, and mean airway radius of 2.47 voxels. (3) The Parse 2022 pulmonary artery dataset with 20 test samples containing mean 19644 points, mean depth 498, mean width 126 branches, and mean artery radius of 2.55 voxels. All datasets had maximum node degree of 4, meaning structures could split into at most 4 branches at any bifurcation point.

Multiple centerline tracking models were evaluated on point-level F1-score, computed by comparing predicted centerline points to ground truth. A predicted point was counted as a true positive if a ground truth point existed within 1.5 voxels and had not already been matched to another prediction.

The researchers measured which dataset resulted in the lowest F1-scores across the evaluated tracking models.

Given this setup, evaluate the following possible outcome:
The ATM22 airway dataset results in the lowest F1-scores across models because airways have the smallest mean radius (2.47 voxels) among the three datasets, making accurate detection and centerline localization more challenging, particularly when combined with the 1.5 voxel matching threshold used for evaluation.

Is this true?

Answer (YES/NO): NO